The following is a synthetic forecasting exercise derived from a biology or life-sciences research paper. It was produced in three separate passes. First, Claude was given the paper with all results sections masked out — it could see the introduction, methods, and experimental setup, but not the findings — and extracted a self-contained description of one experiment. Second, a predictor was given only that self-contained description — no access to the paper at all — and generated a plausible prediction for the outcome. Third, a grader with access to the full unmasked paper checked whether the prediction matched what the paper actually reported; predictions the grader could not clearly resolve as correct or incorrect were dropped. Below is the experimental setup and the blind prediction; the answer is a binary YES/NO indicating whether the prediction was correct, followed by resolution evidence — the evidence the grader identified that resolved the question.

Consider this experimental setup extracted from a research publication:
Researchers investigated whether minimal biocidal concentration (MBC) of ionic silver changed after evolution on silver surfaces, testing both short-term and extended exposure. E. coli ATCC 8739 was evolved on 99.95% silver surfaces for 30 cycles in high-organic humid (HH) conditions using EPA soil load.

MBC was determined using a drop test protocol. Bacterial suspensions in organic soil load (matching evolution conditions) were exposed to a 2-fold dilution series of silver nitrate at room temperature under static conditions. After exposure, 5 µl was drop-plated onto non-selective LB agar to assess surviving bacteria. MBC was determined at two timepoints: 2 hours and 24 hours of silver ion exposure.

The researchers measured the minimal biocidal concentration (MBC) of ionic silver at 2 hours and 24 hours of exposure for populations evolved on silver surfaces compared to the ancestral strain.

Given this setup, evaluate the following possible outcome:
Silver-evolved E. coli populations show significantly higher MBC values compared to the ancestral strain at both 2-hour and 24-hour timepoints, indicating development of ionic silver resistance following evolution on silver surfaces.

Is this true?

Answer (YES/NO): NO